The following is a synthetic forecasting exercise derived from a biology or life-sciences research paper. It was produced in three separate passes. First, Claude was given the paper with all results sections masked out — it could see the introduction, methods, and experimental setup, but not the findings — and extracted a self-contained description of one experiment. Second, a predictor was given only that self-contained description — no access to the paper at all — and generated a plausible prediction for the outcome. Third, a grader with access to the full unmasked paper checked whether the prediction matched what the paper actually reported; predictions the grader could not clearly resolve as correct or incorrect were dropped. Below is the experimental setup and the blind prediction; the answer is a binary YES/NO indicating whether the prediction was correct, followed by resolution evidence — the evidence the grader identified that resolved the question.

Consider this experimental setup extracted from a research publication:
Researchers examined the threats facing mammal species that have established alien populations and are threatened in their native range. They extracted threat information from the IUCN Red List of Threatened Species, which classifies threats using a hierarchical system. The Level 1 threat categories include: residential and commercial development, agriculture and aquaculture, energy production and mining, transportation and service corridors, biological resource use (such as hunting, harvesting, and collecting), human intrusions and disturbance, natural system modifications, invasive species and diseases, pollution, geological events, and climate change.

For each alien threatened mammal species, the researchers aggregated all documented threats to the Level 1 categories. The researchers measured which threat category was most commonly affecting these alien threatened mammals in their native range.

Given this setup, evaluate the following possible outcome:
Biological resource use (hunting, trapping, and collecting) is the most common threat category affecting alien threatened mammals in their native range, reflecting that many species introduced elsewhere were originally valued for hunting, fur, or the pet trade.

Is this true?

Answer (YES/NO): YES